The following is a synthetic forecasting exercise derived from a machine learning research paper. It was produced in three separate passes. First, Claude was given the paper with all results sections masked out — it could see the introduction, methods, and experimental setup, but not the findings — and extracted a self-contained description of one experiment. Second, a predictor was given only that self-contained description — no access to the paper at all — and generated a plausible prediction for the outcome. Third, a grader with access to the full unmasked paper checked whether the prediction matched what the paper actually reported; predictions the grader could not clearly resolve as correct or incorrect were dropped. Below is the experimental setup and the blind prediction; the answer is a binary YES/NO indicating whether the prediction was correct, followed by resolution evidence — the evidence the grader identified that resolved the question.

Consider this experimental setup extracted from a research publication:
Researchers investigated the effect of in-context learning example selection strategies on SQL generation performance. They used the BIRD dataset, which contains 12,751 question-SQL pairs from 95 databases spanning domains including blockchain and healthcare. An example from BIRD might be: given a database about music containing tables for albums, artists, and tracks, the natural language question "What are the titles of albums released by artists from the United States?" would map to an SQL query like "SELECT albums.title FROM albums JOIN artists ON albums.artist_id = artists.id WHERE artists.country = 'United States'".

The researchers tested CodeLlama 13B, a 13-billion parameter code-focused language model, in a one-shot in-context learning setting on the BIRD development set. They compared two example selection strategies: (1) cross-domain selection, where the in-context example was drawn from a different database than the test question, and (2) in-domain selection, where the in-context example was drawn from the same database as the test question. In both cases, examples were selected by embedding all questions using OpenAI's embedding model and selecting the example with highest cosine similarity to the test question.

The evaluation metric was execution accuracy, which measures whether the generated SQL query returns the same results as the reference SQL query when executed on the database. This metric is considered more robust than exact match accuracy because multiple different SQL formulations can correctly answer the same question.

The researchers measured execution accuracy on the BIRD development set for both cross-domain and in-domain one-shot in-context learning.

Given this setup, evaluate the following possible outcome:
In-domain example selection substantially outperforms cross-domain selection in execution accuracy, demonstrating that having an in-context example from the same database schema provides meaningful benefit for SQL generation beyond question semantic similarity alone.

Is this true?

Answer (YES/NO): YES